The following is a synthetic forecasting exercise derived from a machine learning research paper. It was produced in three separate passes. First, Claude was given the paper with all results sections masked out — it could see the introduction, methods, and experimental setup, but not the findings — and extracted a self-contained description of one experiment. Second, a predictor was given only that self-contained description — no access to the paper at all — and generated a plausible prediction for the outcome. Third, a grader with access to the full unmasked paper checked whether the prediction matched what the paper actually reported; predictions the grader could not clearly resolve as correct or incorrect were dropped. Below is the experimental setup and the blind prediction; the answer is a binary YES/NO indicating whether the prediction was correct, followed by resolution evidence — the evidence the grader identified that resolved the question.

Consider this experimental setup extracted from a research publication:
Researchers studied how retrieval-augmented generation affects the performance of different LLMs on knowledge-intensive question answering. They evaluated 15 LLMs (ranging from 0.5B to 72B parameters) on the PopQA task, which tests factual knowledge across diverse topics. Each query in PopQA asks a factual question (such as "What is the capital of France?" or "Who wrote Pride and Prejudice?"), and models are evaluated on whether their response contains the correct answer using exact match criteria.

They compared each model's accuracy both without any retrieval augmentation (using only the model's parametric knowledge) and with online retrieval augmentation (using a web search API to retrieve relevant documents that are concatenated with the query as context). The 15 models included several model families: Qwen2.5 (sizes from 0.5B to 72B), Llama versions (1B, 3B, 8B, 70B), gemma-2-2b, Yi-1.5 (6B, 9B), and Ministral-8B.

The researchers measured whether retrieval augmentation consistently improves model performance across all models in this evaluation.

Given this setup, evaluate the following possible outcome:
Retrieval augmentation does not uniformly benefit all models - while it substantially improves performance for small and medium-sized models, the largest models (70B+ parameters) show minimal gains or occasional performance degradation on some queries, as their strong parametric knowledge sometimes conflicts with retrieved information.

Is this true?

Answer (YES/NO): NO